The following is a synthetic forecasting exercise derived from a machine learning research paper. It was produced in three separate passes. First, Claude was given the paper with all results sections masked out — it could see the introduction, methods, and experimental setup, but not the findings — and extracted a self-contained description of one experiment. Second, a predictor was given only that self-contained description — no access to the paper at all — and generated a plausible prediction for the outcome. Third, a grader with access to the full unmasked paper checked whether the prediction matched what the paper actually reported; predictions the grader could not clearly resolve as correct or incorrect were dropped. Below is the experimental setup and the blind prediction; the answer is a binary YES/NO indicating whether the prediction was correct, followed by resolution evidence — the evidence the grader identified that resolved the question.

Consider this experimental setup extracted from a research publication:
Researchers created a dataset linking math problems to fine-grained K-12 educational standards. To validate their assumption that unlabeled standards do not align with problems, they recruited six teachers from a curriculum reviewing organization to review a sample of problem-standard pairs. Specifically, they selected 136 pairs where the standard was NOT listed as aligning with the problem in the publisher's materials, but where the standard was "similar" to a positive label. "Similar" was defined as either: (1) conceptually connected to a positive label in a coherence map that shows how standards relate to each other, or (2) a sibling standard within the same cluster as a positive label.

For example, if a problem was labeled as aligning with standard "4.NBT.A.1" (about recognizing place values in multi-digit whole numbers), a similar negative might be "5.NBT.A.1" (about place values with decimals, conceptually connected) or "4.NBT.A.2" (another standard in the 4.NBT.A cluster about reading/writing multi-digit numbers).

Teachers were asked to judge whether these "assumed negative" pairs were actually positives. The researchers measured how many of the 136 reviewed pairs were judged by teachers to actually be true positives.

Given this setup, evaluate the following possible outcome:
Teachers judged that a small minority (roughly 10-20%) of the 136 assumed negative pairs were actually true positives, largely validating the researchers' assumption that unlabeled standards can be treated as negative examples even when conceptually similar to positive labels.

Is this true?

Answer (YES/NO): NO